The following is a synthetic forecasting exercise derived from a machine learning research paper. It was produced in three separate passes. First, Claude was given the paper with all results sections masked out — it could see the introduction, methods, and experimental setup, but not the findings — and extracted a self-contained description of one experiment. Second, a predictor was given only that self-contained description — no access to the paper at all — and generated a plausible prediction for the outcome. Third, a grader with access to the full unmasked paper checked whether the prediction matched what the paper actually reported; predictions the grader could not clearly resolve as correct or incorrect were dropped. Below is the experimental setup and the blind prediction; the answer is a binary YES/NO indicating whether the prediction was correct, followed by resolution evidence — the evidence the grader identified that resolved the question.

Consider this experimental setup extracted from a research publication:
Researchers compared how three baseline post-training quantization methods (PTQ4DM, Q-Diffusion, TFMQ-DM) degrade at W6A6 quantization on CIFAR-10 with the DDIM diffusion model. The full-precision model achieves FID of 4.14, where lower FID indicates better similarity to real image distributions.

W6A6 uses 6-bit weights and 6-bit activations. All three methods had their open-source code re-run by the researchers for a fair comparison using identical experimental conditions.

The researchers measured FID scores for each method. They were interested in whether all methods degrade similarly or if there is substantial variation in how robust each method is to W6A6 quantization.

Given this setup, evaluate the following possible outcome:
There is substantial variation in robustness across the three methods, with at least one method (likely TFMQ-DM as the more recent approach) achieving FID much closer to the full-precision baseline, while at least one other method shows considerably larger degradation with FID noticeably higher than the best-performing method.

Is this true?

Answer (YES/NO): YES